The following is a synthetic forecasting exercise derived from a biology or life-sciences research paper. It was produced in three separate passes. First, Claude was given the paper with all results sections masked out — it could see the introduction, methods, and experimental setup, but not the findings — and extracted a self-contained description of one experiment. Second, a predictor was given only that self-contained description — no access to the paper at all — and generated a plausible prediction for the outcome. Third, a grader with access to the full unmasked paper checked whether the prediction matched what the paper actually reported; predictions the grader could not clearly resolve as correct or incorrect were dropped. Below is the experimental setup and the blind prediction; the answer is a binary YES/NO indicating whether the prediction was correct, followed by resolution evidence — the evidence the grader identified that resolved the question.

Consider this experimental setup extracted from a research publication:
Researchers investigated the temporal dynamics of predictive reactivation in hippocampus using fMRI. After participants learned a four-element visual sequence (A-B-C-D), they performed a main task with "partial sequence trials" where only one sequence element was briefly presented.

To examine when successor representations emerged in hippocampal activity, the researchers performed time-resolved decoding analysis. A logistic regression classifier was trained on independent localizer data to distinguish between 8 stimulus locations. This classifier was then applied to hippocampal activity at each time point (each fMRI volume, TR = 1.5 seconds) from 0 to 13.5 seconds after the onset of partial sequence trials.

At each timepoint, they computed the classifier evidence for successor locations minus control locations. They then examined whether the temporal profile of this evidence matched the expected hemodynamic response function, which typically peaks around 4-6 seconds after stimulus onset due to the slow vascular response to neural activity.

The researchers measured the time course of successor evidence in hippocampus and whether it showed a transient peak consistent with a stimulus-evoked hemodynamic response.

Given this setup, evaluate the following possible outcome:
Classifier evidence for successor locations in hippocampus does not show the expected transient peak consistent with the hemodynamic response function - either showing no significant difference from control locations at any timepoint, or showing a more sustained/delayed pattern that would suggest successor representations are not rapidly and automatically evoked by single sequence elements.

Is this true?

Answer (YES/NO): NO